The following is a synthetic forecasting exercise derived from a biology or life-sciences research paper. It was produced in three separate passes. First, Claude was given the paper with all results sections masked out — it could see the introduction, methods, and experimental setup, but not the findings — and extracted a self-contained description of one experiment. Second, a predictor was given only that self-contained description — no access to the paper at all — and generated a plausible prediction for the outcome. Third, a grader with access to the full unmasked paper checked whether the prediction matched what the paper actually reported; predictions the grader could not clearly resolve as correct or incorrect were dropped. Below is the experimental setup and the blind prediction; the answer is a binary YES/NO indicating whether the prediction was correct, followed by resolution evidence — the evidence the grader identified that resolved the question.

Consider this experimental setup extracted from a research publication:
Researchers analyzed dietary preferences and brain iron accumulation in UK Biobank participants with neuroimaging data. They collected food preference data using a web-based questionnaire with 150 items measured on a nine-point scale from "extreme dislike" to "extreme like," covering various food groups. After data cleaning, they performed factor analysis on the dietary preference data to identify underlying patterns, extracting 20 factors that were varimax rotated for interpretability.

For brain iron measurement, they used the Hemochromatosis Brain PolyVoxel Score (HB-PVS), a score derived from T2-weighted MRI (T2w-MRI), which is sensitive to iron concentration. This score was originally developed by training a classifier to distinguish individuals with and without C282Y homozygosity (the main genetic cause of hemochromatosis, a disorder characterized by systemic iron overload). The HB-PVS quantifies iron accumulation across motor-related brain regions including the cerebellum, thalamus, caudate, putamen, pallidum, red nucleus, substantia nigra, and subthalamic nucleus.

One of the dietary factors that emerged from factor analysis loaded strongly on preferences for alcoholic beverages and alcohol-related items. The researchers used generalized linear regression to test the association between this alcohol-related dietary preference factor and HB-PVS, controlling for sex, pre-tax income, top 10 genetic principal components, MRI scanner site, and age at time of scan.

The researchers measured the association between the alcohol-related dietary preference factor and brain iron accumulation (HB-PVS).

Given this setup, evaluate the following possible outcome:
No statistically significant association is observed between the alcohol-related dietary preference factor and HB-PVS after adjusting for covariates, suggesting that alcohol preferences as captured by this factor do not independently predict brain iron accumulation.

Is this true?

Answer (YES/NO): NO